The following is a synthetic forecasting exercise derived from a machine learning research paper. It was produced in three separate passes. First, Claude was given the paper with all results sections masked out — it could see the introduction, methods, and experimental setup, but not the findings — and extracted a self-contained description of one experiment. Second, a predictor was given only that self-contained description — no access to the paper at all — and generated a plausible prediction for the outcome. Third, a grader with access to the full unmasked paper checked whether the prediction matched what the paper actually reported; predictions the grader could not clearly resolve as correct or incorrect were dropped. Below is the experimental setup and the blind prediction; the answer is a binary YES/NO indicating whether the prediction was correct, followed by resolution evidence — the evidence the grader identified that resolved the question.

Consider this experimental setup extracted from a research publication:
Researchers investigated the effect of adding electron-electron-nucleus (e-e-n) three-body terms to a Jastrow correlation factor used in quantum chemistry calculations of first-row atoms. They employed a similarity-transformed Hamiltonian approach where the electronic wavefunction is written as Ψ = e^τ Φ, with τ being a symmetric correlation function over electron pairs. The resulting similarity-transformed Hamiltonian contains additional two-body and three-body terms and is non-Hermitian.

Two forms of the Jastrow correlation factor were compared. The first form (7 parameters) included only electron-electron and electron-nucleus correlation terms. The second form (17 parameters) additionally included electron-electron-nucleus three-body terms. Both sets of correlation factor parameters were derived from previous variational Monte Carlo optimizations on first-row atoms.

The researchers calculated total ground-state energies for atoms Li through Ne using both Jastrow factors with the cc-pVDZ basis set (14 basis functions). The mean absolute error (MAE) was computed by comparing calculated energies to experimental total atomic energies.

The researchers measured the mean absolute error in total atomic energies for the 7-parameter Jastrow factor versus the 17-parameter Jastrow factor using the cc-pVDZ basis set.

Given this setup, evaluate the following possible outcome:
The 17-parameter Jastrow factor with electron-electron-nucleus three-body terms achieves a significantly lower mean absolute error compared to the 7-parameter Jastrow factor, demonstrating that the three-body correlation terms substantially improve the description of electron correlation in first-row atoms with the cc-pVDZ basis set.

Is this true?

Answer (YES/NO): YES